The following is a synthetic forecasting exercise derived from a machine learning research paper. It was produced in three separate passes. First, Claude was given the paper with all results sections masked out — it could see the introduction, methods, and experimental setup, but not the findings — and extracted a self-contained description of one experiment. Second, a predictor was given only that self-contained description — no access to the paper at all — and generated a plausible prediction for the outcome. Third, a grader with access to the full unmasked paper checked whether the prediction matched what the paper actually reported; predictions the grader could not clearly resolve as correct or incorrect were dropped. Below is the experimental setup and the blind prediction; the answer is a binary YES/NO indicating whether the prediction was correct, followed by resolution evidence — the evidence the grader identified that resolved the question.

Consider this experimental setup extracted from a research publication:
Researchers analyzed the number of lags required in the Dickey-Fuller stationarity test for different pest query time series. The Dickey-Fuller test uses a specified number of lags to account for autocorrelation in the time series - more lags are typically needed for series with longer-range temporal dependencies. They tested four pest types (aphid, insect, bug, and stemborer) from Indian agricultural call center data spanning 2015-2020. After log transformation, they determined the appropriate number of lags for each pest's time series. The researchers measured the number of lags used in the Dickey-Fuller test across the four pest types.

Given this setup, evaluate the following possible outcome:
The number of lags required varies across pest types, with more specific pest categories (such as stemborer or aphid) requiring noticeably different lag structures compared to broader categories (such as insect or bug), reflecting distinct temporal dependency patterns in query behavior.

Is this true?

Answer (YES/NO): NO